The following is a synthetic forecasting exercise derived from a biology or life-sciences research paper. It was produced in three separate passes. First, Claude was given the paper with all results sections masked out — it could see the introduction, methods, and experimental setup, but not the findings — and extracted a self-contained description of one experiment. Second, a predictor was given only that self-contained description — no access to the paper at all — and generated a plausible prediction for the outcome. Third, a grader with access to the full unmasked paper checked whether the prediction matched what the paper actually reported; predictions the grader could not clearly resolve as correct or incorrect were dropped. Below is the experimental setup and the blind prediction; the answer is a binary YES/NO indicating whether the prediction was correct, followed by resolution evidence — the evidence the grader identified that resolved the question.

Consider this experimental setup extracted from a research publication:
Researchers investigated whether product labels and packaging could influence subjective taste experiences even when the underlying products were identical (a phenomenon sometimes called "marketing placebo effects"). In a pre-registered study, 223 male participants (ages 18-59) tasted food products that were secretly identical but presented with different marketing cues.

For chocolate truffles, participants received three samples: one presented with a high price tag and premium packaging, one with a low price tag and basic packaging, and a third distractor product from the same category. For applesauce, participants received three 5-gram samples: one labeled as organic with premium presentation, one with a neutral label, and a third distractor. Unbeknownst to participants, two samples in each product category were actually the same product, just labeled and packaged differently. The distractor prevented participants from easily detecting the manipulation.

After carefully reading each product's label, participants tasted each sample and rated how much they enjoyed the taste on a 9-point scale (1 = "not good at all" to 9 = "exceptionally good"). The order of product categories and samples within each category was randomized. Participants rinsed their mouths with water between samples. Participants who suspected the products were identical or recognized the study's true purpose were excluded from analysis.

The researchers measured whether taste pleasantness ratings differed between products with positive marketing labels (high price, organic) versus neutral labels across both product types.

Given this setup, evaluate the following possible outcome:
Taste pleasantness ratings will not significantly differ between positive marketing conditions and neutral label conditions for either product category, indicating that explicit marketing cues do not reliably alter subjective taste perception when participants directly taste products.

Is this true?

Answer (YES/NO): NO